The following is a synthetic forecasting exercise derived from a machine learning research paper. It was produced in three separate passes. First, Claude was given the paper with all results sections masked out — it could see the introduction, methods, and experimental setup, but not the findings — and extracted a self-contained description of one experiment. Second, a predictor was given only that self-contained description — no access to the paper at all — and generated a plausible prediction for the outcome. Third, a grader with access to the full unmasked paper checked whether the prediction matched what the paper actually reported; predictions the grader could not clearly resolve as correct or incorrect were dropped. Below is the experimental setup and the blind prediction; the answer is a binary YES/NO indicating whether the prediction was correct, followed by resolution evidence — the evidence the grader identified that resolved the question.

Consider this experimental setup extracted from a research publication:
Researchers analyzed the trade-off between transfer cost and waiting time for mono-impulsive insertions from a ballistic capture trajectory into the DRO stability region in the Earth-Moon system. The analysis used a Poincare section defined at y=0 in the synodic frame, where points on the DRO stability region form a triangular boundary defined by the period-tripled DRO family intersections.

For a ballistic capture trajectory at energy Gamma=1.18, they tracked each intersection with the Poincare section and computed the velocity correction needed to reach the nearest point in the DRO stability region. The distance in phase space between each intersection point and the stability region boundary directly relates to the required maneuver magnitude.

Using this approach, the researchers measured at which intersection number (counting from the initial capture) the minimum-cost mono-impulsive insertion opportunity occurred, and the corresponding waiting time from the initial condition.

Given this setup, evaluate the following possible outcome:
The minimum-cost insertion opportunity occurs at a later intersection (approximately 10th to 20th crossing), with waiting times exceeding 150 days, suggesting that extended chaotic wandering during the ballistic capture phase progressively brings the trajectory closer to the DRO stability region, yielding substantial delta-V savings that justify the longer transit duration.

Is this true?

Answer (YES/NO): YES